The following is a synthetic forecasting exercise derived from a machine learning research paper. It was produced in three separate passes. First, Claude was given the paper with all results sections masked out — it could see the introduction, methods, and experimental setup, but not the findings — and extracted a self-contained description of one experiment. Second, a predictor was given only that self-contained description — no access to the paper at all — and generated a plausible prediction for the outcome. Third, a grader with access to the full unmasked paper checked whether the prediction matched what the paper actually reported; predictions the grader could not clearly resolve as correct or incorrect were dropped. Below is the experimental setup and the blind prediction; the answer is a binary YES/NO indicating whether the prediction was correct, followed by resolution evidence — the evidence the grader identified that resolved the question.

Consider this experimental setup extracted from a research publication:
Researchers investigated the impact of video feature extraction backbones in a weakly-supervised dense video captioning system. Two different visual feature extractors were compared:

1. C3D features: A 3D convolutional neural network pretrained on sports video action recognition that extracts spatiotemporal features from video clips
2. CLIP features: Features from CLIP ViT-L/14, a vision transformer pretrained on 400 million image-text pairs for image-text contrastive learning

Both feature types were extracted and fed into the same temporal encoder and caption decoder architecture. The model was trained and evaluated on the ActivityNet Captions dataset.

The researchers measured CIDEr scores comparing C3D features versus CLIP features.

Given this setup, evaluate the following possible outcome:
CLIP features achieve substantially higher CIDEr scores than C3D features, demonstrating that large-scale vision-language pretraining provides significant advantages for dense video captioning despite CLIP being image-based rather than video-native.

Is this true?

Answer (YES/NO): YES